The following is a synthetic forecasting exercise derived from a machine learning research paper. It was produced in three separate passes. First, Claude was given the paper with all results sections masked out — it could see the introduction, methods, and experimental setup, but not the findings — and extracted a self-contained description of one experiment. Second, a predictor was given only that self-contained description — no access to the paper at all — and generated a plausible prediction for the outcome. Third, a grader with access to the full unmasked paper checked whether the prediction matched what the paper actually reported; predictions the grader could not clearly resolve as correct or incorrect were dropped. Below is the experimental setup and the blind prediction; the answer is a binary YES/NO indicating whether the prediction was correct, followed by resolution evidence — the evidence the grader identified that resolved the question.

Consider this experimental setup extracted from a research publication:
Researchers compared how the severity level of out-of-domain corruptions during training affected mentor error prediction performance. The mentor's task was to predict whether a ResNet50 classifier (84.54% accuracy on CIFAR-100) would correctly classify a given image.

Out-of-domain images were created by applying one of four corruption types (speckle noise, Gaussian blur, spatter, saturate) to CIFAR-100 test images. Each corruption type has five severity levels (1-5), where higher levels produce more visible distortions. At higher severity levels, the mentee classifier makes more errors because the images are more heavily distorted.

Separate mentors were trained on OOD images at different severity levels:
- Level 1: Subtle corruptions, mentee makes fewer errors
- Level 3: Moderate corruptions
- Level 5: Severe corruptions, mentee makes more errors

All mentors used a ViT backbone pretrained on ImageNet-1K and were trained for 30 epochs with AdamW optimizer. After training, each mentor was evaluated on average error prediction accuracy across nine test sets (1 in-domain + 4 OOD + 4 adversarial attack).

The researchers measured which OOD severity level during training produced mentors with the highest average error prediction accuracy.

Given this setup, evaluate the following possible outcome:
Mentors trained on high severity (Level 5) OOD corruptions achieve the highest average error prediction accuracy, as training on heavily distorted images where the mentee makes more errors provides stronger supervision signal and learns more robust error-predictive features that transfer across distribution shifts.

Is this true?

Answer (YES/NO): NO